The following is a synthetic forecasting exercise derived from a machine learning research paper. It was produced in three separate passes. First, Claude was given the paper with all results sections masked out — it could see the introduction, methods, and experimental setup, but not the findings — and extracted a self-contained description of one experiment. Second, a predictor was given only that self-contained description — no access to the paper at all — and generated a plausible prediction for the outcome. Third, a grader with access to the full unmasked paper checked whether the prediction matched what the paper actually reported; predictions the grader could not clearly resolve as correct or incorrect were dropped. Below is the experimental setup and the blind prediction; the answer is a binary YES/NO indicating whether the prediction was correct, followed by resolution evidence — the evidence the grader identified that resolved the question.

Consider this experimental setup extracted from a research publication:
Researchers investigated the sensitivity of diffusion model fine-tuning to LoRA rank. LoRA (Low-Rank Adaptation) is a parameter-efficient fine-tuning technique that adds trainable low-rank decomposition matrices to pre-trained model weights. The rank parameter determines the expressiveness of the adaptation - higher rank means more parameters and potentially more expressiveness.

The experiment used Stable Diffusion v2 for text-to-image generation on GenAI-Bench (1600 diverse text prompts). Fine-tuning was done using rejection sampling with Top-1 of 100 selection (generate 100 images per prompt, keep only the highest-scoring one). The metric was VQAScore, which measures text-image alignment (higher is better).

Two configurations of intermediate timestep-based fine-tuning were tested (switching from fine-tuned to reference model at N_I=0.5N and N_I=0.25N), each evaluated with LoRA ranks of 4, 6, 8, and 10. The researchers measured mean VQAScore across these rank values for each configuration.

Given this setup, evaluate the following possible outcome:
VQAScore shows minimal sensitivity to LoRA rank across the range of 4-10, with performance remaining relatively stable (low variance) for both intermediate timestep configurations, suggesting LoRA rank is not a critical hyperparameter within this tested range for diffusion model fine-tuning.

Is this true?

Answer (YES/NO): YES